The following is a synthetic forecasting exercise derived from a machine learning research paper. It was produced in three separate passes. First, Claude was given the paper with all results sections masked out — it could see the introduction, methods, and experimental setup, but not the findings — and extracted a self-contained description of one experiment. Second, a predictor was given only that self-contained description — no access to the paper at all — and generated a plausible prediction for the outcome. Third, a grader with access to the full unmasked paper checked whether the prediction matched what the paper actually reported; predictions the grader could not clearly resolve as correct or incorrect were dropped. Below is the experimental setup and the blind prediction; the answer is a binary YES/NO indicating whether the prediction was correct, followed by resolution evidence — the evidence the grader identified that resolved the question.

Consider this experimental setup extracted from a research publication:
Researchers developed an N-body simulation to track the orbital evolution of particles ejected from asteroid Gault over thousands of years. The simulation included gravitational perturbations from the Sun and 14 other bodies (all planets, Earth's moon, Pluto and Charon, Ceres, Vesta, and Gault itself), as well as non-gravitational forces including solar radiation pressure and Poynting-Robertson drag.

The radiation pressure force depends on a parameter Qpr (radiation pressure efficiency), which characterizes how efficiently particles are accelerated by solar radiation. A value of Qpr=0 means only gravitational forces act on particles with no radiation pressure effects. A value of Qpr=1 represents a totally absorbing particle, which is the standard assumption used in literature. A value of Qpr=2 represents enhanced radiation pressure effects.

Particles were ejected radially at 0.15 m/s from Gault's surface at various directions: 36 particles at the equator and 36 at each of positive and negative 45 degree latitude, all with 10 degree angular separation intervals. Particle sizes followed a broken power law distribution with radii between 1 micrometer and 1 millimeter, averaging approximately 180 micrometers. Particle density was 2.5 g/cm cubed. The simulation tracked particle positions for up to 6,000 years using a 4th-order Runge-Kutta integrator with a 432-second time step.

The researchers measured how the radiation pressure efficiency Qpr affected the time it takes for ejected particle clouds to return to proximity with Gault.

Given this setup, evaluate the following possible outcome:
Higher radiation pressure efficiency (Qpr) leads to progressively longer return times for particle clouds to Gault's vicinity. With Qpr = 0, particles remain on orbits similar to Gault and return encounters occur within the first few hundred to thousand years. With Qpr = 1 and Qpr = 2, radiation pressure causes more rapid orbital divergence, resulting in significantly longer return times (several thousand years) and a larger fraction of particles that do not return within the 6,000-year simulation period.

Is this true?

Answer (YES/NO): NO